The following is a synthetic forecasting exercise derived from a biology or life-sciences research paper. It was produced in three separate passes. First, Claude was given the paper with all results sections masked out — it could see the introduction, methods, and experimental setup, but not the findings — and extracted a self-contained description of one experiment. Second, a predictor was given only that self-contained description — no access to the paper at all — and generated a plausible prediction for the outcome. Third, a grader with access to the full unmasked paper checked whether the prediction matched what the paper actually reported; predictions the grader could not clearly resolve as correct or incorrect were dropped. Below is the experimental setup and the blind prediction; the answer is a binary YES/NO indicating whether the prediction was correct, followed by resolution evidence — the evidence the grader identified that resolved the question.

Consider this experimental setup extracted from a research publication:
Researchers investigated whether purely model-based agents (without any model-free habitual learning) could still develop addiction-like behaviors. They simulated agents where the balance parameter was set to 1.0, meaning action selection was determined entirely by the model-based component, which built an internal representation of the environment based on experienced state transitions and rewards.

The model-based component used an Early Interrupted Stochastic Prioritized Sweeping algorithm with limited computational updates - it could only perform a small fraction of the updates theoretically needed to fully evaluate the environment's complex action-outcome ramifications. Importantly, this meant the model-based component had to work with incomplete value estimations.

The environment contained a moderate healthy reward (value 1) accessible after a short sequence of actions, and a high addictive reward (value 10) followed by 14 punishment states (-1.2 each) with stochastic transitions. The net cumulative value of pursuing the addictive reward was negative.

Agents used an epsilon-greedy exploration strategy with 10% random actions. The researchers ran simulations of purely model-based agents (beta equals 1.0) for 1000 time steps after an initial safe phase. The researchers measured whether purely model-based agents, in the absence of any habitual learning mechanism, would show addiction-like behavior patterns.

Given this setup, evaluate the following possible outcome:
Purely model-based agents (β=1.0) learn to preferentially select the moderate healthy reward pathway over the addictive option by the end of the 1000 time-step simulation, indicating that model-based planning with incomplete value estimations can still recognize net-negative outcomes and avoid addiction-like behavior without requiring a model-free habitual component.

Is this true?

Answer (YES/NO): NO